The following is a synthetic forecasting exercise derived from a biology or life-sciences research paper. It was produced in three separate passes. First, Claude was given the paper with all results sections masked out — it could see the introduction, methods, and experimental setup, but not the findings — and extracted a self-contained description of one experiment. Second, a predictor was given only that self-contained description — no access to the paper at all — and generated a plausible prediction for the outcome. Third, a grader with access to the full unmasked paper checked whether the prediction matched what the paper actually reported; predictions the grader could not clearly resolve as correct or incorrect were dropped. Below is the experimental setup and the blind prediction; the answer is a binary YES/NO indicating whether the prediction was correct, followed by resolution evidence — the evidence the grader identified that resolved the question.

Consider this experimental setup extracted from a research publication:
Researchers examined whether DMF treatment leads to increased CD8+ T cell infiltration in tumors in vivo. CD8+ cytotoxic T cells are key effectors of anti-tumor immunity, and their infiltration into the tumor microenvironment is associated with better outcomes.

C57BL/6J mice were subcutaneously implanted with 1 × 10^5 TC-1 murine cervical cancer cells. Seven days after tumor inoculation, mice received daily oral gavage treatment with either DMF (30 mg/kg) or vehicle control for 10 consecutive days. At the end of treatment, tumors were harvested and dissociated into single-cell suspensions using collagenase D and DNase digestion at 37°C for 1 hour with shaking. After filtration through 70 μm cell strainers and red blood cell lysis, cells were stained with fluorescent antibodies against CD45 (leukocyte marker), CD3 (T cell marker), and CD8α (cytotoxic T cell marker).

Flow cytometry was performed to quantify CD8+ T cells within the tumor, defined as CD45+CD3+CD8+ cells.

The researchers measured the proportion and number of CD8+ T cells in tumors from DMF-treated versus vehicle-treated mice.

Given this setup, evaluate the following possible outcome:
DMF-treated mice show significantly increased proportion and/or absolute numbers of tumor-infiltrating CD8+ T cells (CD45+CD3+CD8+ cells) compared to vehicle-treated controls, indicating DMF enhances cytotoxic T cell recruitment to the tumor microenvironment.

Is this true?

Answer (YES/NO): YES